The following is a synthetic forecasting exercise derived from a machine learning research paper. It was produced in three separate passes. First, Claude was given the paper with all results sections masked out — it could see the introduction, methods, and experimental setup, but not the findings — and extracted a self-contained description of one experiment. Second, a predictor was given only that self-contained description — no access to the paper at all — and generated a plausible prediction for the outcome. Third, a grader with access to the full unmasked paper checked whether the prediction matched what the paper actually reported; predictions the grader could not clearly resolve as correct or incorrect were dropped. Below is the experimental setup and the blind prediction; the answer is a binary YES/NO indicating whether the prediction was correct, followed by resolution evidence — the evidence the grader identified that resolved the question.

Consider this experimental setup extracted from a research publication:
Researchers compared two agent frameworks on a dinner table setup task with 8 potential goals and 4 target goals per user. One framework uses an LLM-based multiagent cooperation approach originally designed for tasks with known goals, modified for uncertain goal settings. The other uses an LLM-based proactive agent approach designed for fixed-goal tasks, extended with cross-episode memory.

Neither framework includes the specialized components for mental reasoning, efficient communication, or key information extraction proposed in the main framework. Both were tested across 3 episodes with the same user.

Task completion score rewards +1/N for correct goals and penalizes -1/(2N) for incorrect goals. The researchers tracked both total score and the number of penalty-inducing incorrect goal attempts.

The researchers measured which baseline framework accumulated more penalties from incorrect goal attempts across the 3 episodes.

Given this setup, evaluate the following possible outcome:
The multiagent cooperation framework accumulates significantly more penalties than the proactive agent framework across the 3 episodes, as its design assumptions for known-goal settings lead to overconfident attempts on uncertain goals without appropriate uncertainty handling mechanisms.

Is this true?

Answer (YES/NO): NO